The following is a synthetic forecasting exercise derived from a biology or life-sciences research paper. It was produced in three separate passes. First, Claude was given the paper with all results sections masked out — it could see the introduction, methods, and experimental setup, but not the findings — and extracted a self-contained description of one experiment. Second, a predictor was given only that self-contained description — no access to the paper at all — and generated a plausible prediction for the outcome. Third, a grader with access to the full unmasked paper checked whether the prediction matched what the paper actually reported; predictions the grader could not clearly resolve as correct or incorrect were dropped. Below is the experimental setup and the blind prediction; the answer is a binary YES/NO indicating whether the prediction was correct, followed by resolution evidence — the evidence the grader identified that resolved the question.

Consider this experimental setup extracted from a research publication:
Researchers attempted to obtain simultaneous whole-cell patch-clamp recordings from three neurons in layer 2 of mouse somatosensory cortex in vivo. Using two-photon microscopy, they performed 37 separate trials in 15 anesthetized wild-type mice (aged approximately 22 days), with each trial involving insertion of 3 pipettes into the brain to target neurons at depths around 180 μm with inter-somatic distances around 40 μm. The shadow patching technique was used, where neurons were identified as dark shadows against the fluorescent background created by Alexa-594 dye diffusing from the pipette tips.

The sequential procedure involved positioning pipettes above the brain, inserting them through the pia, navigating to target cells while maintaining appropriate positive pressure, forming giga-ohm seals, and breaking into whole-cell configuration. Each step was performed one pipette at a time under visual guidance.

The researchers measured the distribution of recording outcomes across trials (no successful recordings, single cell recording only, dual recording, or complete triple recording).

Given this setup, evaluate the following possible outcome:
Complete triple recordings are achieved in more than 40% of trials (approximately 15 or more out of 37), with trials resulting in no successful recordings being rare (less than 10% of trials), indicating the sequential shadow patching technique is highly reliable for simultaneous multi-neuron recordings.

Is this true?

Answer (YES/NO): YES